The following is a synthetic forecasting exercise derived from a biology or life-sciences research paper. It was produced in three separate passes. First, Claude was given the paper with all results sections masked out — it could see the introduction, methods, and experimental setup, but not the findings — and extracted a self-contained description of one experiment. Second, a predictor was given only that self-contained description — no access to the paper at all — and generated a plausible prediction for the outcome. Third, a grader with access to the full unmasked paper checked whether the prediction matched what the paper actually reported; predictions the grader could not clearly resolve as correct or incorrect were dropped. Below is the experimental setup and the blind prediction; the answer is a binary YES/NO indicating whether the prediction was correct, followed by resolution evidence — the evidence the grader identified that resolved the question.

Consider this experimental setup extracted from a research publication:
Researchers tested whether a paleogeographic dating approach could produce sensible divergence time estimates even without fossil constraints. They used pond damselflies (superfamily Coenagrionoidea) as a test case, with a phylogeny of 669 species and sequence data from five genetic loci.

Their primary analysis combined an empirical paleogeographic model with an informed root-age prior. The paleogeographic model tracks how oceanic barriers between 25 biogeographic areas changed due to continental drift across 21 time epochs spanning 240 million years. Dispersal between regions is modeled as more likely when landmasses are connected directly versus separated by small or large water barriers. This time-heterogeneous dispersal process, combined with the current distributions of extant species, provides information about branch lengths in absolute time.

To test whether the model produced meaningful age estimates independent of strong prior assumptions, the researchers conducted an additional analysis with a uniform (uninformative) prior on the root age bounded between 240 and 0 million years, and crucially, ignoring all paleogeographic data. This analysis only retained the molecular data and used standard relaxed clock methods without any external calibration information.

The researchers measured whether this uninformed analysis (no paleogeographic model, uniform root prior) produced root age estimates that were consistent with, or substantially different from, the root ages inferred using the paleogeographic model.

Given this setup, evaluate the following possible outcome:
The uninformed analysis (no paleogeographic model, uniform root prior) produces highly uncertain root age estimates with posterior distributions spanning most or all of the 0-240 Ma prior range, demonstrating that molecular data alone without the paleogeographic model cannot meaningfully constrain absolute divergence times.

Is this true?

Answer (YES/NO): YES